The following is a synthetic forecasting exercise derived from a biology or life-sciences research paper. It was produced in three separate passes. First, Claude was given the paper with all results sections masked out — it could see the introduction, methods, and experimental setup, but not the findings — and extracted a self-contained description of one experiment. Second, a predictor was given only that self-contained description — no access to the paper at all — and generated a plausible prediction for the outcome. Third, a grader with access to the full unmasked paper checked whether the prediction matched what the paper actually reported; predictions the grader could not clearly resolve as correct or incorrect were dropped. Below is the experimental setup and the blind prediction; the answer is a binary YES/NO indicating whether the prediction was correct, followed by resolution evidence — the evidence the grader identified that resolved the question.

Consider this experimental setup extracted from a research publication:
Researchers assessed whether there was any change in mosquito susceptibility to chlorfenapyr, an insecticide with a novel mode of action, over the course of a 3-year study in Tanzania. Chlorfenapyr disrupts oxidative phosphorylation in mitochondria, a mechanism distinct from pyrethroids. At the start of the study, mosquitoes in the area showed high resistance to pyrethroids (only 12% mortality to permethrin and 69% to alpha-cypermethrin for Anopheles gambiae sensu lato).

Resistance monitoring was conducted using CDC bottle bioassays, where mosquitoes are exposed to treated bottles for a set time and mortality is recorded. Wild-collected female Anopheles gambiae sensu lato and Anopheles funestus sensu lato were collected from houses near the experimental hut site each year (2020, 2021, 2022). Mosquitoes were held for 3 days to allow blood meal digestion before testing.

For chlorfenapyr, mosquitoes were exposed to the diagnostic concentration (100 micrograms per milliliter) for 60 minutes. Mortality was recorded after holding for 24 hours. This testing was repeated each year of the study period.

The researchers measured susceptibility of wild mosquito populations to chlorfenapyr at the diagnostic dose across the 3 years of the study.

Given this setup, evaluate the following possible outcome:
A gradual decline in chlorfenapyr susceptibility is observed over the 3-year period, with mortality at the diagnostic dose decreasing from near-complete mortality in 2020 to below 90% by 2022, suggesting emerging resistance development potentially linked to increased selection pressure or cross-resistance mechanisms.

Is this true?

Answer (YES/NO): NO